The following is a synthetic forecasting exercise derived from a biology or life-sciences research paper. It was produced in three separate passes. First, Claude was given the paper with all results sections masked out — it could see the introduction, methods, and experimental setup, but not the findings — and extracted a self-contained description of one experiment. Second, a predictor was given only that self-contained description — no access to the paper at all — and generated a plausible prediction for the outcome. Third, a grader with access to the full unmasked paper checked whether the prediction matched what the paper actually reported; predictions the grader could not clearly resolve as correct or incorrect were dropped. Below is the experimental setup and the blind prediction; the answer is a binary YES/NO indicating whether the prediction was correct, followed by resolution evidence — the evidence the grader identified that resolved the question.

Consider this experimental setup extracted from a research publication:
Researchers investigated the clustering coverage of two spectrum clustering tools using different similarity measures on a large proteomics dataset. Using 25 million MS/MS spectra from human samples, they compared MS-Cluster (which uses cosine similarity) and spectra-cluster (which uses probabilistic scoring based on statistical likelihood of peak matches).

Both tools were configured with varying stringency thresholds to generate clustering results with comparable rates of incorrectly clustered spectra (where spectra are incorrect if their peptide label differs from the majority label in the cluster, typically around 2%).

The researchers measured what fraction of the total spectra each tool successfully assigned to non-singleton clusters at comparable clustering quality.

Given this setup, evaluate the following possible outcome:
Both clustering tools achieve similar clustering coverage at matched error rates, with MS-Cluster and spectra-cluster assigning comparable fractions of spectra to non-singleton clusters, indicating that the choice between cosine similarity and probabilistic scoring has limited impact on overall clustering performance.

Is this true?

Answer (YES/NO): NO